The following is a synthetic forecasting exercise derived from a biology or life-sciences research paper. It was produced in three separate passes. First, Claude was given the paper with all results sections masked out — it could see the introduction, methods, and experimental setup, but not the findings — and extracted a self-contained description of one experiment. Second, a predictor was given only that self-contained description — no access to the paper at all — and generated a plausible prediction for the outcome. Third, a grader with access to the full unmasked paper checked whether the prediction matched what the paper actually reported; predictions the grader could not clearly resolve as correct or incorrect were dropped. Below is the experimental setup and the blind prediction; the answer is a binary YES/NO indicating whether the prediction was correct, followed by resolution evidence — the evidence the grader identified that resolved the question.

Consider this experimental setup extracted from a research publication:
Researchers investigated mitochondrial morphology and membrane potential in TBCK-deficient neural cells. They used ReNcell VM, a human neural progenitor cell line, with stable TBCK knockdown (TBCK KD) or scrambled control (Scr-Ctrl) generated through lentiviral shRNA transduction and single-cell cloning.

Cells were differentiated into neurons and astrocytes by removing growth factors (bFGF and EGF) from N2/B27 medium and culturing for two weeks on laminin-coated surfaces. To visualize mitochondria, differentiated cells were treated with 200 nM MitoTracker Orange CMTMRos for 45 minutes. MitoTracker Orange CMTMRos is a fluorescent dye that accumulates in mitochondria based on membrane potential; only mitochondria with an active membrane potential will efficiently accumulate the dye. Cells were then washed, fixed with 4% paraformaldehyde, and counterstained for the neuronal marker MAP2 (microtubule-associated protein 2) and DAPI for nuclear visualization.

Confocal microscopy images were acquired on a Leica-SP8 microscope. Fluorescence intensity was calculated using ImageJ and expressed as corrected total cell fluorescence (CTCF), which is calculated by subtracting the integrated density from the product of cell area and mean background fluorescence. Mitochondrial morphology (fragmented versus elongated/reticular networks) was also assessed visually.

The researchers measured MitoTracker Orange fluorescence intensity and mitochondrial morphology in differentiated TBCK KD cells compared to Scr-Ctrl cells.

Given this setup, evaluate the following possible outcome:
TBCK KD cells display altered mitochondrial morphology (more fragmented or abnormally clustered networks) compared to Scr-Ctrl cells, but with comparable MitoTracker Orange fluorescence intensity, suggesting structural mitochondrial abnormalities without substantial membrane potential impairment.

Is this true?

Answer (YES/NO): NO